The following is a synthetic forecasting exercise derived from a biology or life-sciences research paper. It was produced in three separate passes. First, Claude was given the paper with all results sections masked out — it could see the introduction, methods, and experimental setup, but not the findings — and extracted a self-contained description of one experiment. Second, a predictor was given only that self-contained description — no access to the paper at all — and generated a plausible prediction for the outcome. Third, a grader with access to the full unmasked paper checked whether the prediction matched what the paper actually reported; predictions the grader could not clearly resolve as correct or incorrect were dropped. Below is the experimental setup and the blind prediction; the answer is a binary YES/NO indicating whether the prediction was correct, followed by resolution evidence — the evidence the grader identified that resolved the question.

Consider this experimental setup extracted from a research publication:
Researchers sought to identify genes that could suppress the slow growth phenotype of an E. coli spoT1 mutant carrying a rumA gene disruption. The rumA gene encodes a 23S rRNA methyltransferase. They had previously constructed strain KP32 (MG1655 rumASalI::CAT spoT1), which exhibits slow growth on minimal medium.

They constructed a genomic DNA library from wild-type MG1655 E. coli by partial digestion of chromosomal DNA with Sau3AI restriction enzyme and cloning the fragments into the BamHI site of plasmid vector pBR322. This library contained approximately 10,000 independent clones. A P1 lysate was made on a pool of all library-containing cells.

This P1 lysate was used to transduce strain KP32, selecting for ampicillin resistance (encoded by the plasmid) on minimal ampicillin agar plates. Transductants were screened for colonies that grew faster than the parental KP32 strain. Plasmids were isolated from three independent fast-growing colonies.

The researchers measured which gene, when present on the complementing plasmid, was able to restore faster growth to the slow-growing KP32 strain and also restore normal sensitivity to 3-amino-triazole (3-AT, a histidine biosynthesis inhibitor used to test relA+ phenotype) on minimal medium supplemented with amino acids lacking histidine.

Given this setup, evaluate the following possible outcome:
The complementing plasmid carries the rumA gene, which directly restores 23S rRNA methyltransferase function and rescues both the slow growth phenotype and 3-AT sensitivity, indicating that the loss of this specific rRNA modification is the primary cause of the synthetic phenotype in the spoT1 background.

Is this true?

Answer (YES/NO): NO